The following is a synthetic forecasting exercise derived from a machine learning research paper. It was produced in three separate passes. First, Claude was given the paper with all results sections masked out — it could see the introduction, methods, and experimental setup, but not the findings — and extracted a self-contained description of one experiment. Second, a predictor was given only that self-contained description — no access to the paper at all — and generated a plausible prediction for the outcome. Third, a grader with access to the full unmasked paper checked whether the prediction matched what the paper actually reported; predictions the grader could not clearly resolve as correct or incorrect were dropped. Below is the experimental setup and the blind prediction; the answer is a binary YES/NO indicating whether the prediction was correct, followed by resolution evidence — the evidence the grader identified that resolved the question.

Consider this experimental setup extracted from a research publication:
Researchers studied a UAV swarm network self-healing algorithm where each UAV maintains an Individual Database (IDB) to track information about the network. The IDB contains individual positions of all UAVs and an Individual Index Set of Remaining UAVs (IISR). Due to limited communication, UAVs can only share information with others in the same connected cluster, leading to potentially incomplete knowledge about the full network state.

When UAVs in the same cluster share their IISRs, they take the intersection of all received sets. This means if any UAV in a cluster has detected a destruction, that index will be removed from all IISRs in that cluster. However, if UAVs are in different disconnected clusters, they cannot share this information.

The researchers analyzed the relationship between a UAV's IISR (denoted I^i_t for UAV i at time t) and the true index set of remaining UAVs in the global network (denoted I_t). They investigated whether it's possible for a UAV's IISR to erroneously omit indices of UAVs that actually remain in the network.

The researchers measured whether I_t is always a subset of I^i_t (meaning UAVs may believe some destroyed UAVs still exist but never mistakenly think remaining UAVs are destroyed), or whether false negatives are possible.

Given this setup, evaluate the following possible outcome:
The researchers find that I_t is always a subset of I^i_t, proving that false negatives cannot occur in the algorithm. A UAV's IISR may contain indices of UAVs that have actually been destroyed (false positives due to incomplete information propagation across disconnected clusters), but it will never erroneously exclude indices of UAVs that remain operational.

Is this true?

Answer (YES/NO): YES